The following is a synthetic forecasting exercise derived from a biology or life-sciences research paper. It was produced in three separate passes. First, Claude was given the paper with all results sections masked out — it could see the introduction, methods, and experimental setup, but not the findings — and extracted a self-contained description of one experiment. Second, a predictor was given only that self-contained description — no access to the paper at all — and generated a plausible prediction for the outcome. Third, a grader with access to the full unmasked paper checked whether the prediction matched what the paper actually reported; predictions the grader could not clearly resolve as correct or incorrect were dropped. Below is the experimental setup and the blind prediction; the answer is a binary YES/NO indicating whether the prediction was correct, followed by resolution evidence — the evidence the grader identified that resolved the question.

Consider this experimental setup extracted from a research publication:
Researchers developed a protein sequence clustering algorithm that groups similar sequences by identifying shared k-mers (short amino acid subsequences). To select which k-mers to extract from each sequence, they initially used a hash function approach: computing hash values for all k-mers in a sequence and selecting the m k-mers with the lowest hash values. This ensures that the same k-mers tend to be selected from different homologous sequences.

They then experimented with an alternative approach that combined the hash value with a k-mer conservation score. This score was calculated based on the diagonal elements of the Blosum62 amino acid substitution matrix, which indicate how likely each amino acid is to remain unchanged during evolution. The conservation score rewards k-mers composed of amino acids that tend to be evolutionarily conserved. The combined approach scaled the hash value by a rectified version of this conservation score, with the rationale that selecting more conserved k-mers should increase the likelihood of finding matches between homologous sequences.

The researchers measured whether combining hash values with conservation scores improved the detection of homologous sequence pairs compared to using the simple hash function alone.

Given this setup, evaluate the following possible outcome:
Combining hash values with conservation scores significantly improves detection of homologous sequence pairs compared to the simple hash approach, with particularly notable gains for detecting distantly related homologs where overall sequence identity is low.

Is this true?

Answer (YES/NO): NO